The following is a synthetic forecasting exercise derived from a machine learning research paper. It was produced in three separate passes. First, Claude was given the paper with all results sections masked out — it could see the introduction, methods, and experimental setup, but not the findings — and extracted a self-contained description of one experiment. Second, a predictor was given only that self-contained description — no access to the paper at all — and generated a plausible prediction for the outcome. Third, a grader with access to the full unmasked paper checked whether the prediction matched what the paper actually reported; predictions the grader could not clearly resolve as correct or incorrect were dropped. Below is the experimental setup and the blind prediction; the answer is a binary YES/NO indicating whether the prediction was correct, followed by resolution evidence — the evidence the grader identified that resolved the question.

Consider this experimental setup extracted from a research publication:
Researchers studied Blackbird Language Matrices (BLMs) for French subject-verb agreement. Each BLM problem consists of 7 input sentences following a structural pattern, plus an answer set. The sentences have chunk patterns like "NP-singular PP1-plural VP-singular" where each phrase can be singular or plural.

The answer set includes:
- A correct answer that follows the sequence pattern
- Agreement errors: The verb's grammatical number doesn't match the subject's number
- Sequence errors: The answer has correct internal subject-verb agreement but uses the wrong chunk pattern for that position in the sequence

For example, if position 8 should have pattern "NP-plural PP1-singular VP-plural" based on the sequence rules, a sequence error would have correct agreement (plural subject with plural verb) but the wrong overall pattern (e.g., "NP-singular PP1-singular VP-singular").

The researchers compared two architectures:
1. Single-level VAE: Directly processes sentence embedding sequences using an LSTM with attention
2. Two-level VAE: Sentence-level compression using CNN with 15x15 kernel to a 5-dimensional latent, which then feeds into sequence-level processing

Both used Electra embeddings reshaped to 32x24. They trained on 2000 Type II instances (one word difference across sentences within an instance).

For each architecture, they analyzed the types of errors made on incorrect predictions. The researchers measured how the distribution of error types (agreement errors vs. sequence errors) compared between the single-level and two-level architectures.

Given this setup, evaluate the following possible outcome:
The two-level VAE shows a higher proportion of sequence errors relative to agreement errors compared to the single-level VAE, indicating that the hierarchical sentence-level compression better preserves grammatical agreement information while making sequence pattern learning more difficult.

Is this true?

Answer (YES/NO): NO